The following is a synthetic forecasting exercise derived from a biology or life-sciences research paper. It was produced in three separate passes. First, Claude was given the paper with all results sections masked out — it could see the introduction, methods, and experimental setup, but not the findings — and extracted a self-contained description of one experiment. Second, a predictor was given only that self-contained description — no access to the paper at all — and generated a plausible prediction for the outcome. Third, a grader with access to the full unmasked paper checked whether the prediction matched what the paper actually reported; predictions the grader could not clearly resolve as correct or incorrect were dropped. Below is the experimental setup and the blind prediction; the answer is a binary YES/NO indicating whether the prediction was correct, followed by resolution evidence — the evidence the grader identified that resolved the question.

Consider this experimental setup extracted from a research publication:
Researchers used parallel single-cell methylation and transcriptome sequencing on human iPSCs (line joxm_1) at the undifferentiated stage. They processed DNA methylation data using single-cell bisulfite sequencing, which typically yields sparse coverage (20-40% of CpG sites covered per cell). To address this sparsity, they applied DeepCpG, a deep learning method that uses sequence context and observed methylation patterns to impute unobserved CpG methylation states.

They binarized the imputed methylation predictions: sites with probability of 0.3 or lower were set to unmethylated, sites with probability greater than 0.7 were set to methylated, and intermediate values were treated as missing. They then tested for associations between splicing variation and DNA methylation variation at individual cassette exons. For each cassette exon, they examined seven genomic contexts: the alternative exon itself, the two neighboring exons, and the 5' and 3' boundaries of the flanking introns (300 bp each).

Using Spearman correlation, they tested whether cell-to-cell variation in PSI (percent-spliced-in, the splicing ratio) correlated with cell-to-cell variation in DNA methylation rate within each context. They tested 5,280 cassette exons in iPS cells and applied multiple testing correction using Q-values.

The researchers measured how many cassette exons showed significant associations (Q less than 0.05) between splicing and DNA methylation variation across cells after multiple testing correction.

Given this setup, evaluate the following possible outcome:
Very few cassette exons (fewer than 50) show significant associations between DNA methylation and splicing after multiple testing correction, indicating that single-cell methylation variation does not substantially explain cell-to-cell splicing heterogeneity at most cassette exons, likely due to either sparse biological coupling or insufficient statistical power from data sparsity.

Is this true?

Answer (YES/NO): NO